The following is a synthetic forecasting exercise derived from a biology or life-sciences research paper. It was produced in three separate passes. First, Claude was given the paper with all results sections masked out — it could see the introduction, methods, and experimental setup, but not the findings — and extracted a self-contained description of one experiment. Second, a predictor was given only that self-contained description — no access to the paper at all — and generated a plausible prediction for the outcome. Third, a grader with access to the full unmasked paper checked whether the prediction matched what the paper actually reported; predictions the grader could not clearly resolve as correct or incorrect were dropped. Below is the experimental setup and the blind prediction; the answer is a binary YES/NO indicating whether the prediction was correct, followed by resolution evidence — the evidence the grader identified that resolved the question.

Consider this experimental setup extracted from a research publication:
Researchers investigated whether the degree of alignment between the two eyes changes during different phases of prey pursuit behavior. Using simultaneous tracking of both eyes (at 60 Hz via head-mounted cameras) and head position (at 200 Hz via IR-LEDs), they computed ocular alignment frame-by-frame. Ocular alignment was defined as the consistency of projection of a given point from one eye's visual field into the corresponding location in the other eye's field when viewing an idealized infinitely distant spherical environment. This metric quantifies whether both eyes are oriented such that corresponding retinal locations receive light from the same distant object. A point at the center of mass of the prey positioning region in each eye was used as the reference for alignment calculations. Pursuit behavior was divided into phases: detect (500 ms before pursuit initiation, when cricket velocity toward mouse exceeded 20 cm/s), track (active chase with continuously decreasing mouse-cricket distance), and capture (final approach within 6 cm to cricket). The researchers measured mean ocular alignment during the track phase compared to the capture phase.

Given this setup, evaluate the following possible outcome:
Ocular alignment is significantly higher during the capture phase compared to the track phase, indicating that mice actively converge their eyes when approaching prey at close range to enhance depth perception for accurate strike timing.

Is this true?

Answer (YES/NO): NO